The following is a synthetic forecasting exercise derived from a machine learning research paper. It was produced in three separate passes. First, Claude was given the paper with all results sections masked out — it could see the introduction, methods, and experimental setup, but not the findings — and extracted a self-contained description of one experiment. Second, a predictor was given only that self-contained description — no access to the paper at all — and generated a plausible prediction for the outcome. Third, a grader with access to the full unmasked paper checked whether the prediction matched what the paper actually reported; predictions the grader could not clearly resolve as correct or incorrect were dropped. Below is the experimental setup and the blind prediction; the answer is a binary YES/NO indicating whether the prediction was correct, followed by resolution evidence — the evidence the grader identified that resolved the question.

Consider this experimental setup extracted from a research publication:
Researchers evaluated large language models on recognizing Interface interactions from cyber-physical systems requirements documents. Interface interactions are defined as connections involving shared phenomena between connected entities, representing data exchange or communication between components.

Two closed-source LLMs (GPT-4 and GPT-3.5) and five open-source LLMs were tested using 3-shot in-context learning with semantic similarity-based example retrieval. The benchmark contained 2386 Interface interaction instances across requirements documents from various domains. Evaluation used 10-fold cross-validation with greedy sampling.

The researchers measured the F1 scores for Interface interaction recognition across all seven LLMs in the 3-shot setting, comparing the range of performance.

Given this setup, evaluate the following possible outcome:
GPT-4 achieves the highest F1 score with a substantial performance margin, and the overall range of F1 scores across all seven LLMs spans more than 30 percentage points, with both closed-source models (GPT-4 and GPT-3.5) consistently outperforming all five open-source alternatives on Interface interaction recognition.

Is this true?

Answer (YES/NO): NO